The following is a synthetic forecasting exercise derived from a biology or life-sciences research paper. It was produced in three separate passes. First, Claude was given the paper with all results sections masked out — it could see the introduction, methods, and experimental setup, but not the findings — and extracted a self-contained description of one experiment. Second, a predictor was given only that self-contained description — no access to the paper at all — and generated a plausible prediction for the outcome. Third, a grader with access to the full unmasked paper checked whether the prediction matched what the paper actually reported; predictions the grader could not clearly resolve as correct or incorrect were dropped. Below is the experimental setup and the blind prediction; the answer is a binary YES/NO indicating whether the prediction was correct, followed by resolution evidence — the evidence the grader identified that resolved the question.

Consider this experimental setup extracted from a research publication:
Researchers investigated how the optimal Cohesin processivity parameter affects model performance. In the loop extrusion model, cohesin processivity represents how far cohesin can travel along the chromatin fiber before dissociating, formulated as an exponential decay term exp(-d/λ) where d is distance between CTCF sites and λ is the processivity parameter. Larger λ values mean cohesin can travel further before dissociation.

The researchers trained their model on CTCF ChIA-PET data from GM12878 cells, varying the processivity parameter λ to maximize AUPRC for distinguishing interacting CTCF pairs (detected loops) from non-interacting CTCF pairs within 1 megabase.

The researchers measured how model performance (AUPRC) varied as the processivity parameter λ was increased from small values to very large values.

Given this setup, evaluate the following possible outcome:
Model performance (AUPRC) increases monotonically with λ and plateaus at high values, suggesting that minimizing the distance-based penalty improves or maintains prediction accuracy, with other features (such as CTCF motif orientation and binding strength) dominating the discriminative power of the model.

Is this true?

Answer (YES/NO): YES